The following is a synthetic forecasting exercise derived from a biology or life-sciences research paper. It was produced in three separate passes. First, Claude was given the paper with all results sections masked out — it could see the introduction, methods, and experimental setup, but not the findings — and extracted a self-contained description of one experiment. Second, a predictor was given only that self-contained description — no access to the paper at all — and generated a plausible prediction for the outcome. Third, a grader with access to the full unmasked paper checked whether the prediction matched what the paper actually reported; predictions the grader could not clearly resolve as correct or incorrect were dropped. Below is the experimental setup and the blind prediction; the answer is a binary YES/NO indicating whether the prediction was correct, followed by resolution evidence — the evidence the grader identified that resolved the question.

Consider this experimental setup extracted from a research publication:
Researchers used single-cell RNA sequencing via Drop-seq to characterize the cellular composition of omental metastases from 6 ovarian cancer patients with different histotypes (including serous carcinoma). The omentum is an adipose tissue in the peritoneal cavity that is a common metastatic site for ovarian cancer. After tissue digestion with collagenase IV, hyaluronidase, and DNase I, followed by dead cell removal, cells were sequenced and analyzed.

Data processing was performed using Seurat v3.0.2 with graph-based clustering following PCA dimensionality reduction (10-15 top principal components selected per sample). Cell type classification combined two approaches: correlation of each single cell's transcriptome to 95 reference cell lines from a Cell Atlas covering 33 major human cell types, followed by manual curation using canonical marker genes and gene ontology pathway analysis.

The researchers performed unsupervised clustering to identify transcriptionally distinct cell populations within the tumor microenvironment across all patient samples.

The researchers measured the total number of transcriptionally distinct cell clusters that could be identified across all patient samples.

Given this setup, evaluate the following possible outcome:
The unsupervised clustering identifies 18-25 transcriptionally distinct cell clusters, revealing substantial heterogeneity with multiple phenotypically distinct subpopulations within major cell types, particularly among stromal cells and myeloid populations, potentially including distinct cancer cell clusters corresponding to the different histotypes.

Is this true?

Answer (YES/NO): NO